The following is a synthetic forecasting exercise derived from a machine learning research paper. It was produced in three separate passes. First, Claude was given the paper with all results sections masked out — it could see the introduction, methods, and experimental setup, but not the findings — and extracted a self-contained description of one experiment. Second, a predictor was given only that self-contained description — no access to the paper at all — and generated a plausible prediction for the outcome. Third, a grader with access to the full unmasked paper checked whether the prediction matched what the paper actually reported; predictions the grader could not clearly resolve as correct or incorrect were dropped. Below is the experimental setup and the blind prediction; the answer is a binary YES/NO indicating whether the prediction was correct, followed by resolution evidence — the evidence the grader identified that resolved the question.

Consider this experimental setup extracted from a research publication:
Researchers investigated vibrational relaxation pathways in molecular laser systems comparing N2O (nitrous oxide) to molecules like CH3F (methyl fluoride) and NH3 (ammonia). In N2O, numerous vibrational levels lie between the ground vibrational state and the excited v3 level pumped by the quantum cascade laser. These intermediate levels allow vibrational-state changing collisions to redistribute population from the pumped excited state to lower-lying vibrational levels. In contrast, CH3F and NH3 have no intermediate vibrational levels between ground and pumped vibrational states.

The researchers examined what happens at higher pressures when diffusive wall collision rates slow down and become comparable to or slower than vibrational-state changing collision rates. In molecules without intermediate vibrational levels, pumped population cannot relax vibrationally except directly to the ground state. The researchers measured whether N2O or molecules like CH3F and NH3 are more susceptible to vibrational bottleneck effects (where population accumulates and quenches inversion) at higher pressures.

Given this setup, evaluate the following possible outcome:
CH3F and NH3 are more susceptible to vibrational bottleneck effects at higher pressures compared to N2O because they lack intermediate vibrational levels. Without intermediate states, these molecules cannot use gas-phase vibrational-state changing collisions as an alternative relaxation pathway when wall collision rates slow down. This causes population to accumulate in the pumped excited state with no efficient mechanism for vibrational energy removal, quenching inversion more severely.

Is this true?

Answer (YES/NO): YES